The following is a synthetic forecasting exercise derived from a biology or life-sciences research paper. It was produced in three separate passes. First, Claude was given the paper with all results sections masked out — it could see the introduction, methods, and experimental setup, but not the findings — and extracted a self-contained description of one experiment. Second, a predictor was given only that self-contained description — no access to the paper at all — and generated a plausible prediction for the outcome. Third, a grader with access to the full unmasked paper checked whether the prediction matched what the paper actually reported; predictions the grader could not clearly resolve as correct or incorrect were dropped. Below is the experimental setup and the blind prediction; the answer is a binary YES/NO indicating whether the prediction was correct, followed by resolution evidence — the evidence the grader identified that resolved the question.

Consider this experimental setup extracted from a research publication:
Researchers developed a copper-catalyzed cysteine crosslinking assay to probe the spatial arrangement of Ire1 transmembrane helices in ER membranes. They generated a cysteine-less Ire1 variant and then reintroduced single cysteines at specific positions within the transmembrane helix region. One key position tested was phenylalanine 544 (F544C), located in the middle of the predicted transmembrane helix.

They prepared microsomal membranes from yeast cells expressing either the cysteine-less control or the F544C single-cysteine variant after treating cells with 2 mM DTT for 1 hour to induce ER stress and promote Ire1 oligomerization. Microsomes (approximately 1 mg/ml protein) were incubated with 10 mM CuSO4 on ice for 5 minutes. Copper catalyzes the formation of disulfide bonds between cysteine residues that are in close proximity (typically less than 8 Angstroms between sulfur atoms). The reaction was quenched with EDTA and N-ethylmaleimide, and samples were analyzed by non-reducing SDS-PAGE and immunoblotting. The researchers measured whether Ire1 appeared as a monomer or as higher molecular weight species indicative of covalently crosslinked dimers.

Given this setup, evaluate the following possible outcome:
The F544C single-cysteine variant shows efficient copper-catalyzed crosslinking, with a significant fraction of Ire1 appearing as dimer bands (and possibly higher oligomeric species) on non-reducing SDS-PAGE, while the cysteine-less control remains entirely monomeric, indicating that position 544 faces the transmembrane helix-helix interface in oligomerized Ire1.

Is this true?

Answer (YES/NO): YES